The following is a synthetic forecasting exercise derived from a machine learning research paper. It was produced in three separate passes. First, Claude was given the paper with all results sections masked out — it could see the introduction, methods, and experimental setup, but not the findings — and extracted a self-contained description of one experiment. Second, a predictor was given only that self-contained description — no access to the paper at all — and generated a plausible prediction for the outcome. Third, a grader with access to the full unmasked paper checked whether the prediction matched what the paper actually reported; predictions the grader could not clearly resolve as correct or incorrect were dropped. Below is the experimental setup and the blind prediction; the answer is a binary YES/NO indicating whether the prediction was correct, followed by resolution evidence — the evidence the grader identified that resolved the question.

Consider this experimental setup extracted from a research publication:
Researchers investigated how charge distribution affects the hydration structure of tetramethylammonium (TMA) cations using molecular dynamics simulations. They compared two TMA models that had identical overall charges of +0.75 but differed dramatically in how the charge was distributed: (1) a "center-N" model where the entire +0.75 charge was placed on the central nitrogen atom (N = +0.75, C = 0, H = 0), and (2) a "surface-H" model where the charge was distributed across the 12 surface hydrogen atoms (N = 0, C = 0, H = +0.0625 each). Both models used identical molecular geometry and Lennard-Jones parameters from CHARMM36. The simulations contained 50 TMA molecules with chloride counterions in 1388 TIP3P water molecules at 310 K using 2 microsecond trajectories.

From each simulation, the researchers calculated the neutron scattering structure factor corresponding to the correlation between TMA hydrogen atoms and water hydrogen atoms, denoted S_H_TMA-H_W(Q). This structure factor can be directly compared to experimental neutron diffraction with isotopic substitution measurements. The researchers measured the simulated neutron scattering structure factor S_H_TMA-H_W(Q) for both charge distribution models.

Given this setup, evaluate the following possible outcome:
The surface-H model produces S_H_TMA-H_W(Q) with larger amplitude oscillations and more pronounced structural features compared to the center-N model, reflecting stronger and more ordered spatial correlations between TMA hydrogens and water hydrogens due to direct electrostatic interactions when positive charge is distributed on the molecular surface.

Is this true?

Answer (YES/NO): NO